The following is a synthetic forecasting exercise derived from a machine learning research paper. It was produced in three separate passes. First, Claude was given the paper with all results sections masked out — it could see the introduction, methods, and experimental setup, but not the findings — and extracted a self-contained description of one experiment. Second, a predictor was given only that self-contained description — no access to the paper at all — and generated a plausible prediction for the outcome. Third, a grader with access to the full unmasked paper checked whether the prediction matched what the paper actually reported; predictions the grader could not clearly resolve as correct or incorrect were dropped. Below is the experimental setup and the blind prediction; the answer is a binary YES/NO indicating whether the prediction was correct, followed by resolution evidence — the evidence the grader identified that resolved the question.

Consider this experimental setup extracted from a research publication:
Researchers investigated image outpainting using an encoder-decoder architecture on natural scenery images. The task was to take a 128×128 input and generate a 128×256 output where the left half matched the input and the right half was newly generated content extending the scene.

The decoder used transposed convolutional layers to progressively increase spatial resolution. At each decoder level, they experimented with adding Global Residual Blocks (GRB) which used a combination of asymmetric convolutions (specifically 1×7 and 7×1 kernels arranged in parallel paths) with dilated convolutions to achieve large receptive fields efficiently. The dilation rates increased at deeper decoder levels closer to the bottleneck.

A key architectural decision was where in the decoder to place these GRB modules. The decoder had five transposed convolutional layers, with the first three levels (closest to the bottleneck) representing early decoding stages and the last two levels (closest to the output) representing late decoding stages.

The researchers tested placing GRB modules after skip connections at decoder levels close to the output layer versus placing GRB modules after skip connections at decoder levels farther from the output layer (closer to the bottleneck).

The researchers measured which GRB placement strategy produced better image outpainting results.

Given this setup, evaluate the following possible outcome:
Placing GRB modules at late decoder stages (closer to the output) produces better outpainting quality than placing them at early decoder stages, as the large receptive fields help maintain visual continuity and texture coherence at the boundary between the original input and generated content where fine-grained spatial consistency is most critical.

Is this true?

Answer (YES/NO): NO